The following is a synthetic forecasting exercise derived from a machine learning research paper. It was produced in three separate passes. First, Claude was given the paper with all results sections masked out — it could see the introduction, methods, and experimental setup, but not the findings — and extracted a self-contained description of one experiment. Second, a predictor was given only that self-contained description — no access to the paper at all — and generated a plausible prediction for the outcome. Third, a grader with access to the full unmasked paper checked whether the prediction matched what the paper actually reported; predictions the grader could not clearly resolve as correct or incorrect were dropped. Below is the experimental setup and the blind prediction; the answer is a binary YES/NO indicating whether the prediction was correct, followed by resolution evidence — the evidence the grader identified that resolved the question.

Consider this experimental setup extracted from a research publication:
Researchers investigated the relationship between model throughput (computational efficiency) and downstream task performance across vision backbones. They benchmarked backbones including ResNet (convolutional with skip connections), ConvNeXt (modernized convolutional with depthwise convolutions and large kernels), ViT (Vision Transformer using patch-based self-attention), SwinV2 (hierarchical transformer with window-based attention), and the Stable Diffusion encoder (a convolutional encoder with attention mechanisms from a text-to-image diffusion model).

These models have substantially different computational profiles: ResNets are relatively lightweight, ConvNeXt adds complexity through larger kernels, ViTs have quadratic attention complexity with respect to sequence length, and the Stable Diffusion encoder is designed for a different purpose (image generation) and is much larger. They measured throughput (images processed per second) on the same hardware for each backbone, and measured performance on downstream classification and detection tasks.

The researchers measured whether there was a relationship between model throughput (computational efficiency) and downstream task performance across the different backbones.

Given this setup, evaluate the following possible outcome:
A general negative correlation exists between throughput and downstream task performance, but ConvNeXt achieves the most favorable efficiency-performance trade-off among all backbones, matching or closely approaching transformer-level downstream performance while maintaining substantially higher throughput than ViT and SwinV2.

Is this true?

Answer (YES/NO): NO